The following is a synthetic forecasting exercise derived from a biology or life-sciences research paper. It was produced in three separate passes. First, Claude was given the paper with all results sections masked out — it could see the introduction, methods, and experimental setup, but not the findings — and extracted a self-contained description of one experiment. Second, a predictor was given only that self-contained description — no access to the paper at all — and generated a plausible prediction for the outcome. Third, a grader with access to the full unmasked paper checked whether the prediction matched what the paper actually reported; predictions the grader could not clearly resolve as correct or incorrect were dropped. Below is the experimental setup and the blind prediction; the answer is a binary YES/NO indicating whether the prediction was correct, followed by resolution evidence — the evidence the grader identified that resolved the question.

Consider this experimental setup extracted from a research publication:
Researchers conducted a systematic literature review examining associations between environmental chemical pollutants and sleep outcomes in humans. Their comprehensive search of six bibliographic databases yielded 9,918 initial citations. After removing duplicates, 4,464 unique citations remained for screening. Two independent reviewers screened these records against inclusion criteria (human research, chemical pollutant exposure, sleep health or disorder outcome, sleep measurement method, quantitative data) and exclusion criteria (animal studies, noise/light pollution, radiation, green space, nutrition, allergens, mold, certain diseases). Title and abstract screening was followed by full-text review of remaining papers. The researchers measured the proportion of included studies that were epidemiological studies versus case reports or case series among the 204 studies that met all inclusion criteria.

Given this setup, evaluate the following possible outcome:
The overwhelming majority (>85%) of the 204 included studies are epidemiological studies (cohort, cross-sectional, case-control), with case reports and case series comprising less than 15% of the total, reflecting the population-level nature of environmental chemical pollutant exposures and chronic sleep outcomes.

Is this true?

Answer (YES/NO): NO